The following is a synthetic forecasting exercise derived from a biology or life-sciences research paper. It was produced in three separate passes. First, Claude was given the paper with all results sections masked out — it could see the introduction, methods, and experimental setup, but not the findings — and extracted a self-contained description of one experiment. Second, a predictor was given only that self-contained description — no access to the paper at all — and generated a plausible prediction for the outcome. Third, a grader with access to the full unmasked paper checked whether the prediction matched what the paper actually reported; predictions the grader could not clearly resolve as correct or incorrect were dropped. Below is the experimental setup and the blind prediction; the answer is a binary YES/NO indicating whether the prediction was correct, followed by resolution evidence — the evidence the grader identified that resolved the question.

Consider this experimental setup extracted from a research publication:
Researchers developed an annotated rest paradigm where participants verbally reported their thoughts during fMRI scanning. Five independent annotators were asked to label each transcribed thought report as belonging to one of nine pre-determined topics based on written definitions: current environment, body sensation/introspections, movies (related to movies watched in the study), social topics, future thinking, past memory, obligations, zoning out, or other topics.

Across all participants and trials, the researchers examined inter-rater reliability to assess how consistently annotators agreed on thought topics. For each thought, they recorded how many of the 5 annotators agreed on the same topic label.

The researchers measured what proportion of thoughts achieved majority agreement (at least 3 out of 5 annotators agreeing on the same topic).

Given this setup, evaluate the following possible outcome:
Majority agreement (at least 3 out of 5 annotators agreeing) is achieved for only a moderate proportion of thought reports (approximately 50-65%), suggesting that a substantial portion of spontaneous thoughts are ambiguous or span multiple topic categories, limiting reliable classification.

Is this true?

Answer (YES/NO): NO